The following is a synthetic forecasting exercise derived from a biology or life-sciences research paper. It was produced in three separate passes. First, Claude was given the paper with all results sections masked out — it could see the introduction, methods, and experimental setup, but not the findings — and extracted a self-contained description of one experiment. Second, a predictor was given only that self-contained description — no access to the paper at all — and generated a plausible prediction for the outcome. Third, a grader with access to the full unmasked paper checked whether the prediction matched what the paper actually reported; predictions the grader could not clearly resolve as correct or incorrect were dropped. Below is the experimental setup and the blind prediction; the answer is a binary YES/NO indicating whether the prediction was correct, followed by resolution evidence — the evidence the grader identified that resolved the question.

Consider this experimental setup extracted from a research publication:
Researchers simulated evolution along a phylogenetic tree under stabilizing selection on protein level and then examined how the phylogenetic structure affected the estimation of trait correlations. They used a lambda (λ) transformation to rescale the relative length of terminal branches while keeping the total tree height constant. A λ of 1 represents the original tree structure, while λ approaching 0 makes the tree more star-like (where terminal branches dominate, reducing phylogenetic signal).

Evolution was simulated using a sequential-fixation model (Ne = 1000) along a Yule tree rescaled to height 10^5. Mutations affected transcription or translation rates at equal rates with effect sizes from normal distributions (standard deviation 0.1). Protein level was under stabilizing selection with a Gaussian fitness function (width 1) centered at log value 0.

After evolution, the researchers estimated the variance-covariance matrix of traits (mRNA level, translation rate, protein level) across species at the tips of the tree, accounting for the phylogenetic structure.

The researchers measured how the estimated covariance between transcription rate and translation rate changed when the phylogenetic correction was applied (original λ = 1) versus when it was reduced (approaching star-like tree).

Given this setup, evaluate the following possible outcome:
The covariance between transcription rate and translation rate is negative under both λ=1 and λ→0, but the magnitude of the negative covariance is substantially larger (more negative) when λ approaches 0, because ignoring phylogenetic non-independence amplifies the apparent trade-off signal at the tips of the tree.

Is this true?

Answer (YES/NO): YES